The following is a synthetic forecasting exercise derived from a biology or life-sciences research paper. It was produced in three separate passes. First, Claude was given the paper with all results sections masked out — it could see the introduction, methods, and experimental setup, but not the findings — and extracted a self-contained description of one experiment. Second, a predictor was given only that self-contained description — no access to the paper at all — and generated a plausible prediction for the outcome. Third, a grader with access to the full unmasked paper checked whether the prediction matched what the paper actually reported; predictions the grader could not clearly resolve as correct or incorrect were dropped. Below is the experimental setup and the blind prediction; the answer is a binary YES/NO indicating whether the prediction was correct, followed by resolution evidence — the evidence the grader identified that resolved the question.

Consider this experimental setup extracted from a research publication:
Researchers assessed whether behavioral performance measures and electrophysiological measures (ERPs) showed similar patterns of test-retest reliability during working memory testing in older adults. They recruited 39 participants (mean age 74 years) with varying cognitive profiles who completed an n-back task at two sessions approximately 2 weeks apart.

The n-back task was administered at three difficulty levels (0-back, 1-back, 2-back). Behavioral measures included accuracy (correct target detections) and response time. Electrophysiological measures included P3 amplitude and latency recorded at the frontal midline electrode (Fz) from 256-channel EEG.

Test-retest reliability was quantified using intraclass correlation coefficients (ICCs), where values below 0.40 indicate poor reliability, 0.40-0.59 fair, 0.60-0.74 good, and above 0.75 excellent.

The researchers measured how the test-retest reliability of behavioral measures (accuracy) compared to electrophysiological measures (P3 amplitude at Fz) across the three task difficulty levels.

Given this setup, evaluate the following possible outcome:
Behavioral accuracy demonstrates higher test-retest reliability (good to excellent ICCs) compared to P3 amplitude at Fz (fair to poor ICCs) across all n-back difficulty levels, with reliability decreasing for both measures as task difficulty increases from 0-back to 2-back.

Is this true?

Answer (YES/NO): NO